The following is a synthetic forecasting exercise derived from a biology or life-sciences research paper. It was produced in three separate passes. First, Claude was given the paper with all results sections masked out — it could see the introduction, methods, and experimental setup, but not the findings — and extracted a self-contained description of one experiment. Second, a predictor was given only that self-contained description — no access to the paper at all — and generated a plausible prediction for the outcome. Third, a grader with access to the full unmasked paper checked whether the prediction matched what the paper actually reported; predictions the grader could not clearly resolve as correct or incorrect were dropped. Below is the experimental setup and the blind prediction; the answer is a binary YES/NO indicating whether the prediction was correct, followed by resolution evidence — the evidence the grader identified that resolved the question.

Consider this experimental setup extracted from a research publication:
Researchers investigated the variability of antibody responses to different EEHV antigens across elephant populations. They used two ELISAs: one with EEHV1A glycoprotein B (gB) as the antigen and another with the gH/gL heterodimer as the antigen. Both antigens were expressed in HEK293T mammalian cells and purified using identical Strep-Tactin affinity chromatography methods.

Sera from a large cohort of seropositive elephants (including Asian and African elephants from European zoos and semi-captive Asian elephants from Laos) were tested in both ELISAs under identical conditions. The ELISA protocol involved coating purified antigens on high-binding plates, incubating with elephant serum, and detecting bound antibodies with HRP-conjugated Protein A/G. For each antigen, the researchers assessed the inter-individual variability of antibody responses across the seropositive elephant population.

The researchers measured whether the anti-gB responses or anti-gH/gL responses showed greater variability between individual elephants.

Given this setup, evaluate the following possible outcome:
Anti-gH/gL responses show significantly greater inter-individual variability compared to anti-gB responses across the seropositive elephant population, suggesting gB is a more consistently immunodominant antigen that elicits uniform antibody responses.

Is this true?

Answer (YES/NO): YES